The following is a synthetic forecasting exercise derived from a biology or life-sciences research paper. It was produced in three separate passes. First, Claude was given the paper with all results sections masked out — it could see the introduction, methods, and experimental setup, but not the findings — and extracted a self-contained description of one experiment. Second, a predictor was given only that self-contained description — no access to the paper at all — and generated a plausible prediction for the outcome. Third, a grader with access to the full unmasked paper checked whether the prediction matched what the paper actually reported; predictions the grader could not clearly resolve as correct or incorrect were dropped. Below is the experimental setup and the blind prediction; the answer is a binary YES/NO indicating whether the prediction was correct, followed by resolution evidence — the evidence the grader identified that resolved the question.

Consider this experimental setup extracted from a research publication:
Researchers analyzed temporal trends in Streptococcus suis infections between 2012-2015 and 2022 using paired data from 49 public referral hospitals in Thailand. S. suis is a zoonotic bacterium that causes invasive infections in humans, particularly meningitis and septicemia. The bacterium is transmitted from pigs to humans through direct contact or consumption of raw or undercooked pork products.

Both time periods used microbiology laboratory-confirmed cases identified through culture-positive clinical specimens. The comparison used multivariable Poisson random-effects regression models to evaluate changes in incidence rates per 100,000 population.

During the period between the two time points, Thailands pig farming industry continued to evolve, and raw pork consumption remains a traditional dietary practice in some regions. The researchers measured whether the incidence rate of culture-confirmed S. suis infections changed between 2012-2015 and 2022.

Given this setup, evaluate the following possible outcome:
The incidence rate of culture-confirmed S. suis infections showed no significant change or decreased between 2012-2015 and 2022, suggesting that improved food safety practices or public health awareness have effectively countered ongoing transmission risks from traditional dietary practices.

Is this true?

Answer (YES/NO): NO